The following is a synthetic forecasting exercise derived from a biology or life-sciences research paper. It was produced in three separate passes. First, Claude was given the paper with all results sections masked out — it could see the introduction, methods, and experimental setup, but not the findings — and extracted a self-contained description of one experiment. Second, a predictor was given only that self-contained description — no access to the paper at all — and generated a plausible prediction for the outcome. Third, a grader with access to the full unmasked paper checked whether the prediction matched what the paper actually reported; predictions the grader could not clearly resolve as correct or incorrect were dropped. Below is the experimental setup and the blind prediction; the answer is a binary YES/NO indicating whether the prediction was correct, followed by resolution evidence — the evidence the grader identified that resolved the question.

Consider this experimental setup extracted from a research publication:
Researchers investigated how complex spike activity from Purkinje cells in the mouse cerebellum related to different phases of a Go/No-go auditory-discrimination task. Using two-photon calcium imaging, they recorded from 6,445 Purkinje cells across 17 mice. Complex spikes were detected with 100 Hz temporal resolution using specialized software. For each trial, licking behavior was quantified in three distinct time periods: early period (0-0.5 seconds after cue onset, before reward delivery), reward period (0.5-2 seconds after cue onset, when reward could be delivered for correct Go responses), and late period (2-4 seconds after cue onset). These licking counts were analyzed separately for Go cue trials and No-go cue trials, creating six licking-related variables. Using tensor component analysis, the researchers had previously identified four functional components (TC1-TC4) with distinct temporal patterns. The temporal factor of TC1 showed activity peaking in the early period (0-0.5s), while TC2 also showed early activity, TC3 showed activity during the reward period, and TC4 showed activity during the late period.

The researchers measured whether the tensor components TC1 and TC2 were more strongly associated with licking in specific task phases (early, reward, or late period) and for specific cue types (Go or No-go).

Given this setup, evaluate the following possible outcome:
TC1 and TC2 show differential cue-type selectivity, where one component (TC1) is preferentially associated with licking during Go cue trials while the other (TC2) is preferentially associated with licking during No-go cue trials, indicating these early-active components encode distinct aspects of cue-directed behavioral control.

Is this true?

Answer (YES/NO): NO